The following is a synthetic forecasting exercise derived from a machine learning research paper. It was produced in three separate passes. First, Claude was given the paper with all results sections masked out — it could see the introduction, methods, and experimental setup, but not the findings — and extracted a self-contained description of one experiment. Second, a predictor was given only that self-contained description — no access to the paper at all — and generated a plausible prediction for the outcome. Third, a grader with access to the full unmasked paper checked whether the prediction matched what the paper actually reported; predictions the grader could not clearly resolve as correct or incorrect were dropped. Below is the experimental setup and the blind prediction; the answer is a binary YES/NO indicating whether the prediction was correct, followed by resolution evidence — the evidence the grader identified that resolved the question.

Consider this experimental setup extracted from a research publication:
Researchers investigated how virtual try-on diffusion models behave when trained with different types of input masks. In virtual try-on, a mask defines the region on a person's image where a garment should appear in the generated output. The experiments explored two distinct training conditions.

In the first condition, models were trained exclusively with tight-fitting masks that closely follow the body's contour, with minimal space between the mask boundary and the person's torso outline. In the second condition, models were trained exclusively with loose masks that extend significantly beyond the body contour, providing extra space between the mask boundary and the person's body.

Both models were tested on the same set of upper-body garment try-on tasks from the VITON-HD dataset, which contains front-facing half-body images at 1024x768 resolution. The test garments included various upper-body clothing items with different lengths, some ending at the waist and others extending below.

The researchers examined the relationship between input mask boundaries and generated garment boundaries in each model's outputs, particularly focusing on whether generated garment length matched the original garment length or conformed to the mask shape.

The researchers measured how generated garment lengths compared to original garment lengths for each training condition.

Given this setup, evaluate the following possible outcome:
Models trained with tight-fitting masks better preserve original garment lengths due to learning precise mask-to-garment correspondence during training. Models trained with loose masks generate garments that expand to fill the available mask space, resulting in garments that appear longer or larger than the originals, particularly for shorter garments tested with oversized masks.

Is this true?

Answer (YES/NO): NO